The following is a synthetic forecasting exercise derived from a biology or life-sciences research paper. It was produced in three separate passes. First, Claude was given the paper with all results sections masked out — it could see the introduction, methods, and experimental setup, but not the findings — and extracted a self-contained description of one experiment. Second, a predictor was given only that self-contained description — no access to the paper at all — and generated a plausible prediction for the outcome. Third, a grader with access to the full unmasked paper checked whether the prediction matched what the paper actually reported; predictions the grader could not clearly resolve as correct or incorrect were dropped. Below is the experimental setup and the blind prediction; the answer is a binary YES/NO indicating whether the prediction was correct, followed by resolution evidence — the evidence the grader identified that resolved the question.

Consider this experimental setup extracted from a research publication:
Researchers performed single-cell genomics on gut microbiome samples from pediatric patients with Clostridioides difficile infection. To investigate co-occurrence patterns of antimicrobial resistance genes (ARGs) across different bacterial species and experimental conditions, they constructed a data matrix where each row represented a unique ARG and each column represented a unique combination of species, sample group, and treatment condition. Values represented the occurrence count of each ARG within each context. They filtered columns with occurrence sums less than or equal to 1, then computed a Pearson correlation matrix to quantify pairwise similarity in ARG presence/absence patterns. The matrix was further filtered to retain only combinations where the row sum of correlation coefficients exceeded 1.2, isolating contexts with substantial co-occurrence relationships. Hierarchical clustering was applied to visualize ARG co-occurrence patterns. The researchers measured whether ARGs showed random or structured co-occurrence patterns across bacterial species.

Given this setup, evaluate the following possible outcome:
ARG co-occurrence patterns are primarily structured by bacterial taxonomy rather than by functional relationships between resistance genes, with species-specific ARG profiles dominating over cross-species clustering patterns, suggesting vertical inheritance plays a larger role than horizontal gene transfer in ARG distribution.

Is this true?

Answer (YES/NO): NO